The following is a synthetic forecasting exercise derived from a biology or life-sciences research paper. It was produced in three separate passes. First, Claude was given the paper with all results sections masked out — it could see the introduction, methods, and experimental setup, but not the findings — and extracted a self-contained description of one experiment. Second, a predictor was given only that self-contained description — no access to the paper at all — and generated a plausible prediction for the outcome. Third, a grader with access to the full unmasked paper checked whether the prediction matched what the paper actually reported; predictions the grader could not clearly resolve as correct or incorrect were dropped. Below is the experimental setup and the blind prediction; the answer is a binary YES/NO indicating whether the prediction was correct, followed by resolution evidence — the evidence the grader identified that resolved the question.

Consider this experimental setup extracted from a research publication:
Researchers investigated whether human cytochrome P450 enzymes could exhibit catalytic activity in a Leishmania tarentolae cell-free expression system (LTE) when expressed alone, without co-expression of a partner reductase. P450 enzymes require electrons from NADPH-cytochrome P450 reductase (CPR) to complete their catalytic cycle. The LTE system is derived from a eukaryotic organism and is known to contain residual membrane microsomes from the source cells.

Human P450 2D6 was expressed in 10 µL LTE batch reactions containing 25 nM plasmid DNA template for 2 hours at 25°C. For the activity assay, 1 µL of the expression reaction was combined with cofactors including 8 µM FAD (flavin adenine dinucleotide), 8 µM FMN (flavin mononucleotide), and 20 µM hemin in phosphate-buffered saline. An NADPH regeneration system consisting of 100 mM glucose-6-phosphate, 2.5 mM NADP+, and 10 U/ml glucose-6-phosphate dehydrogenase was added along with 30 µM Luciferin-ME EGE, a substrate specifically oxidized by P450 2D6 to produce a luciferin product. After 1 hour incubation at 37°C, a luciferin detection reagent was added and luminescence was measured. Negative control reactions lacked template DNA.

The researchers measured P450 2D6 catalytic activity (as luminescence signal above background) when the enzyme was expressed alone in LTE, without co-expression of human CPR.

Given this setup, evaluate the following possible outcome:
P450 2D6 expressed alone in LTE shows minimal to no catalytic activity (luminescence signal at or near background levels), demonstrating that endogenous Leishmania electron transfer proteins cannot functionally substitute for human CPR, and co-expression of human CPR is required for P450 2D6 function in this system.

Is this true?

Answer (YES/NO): NO